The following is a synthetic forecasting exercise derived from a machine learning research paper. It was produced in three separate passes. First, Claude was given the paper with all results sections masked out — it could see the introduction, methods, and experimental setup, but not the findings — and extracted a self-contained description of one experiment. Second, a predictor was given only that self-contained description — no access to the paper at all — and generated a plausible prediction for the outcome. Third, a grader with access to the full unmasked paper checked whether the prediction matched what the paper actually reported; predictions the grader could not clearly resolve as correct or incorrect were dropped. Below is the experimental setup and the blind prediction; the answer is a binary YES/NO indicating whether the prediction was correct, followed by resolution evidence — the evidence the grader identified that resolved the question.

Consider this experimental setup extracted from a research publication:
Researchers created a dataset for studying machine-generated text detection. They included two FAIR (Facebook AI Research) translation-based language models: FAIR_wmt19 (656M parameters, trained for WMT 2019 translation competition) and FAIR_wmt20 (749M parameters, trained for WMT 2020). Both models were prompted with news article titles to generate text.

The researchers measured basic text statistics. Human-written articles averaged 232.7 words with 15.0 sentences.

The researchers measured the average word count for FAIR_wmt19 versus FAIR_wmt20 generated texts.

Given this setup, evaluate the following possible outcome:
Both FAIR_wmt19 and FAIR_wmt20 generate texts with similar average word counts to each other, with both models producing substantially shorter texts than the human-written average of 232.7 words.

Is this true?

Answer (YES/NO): NO